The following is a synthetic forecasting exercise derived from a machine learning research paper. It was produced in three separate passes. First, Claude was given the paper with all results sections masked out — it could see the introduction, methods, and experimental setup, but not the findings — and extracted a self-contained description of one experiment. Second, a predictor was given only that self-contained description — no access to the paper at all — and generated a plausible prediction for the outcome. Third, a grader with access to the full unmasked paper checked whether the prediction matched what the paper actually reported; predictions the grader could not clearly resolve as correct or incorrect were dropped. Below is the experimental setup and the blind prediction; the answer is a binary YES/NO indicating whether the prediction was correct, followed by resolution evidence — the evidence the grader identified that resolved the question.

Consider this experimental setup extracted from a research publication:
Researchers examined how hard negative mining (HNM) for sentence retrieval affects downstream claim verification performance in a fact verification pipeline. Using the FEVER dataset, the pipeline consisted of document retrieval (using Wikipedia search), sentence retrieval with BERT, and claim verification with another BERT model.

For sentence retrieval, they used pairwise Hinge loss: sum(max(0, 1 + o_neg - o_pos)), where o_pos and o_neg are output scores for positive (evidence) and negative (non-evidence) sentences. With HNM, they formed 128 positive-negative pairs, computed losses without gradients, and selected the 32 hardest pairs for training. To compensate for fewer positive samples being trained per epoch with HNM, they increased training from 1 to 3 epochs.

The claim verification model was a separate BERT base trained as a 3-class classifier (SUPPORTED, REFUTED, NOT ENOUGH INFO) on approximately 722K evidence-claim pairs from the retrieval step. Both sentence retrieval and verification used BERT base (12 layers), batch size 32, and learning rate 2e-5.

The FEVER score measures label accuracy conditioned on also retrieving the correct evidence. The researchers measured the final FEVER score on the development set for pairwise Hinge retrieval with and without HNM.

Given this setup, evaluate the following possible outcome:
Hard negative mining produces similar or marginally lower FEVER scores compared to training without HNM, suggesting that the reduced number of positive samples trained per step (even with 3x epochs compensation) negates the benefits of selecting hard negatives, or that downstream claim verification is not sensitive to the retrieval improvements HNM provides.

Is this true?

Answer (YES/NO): YES